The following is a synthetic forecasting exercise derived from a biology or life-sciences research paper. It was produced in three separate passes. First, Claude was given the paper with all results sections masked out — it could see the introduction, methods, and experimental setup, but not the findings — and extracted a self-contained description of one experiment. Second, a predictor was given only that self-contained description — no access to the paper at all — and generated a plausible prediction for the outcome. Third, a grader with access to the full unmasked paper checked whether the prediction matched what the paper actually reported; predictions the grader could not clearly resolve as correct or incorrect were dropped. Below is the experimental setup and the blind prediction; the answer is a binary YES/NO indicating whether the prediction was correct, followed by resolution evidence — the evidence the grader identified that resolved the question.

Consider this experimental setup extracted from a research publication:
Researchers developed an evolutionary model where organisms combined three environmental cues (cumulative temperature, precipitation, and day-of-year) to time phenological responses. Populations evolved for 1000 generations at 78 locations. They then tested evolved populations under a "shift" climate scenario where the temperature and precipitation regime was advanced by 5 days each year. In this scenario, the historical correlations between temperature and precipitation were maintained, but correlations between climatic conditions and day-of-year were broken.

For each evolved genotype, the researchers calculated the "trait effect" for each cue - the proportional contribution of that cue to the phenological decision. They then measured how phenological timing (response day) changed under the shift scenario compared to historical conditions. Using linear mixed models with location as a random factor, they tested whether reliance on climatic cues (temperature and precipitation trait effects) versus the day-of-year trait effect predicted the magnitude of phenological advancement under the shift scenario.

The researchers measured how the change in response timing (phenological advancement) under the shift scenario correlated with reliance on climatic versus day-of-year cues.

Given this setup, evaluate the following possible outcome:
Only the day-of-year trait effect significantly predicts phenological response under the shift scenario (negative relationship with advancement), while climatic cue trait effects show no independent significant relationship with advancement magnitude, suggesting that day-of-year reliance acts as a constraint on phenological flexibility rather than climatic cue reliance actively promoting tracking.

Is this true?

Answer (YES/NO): NO